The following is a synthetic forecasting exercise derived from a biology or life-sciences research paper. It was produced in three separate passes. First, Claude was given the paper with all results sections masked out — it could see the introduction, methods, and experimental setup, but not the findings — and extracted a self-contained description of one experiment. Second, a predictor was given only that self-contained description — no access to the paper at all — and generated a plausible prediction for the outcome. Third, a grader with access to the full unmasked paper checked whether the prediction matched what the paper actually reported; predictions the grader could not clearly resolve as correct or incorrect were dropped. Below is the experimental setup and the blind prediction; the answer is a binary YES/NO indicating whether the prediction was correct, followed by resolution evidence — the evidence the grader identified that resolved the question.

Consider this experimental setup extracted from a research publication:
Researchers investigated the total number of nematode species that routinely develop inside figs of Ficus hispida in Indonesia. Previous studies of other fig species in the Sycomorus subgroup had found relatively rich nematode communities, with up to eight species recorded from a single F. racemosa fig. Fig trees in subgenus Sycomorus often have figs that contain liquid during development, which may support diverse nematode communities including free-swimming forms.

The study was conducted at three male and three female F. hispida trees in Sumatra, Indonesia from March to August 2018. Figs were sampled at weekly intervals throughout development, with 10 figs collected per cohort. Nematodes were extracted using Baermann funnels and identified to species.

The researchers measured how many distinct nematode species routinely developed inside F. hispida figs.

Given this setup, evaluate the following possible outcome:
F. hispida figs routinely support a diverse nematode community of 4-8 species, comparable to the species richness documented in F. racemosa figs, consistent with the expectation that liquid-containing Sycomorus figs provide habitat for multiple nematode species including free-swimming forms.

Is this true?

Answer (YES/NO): NO